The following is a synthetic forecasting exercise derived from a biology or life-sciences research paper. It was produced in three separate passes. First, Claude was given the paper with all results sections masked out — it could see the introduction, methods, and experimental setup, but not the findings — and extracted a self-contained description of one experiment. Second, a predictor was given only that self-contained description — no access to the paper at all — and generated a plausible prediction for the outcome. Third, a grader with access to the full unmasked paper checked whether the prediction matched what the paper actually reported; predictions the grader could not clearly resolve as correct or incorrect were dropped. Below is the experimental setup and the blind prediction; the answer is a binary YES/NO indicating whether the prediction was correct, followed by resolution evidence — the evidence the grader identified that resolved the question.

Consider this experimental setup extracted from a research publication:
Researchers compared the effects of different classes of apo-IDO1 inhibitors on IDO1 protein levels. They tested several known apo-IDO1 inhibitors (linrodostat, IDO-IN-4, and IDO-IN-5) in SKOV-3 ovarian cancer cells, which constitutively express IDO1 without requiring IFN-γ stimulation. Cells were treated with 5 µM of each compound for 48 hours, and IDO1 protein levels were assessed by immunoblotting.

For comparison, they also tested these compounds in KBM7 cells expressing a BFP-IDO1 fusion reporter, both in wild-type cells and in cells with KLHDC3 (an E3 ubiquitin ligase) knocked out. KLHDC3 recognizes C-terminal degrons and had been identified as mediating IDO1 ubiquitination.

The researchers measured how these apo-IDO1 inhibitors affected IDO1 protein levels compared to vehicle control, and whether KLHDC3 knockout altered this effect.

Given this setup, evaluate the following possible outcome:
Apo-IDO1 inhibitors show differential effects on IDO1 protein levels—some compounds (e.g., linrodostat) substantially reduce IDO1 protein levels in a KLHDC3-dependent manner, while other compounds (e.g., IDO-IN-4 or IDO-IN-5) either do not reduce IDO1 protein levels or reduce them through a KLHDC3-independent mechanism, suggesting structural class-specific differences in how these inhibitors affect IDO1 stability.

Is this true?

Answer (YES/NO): NO